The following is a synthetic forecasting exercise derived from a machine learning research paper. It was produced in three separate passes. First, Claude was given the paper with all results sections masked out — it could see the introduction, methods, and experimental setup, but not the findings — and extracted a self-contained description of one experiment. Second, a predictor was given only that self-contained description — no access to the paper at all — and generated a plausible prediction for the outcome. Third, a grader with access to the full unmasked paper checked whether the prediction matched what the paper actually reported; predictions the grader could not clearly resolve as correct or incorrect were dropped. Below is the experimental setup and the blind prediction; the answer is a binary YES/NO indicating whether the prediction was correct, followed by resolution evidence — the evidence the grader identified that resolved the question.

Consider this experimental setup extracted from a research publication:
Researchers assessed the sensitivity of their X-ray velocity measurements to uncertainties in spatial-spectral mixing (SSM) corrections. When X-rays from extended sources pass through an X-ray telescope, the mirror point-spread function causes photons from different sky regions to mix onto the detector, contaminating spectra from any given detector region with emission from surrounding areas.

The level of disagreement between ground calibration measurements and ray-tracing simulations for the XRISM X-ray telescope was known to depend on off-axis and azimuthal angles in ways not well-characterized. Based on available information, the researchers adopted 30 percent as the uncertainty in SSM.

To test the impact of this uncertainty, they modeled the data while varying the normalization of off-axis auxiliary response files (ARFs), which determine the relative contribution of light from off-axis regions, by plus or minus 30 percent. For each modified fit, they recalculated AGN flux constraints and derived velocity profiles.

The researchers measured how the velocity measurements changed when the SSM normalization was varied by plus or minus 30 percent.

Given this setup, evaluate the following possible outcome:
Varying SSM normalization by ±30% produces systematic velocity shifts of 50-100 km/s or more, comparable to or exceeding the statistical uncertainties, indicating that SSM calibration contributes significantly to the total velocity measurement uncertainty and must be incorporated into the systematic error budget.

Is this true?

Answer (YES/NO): NO